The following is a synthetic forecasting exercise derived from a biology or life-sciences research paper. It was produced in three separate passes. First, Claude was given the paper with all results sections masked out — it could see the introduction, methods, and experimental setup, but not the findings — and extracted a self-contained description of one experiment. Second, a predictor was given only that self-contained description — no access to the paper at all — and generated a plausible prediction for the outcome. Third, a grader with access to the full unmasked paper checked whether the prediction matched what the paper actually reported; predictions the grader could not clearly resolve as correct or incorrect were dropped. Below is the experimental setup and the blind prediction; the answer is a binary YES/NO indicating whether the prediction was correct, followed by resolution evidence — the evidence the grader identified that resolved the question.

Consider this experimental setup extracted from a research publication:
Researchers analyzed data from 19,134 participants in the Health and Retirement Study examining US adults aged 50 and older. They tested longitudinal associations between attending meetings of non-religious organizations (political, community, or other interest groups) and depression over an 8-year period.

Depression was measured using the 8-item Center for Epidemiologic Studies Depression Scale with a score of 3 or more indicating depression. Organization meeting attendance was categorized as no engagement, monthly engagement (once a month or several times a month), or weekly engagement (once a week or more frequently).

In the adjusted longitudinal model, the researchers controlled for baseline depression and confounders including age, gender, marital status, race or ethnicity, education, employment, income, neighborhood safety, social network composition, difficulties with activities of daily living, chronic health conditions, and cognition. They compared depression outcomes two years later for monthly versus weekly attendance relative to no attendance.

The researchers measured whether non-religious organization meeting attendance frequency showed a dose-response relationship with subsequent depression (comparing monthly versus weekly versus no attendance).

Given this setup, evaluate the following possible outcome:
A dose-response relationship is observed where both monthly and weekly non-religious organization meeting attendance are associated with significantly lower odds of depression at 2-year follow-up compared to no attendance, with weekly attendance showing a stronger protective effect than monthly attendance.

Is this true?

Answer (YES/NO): NO